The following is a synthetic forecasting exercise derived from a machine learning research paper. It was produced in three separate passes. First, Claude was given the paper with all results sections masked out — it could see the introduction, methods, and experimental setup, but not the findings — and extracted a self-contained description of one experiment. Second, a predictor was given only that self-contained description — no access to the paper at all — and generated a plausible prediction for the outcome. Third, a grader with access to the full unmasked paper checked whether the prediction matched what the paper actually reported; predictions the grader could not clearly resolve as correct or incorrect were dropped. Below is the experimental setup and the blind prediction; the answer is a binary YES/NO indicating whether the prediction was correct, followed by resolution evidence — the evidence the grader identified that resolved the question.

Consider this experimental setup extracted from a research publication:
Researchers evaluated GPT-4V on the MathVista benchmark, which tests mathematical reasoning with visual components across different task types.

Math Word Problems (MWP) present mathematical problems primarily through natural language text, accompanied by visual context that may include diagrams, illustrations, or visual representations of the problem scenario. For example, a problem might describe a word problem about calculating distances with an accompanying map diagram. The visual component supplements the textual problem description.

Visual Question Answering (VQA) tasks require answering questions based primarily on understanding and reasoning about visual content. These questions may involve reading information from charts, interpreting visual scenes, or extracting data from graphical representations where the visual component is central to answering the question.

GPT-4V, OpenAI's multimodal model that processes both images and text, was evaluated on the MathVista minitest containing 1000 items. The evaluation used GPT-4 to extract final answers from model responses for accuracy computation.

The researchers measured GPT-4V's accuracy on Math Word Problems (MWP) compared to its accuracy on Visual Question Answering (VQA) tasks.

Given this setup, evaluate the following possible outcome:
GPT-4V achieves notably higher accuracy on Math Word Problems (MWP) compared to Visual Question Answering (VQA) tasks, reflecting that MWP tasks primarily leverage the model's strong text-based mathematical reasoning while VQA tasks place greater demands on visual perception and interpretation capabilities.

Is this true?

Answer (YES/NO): YES